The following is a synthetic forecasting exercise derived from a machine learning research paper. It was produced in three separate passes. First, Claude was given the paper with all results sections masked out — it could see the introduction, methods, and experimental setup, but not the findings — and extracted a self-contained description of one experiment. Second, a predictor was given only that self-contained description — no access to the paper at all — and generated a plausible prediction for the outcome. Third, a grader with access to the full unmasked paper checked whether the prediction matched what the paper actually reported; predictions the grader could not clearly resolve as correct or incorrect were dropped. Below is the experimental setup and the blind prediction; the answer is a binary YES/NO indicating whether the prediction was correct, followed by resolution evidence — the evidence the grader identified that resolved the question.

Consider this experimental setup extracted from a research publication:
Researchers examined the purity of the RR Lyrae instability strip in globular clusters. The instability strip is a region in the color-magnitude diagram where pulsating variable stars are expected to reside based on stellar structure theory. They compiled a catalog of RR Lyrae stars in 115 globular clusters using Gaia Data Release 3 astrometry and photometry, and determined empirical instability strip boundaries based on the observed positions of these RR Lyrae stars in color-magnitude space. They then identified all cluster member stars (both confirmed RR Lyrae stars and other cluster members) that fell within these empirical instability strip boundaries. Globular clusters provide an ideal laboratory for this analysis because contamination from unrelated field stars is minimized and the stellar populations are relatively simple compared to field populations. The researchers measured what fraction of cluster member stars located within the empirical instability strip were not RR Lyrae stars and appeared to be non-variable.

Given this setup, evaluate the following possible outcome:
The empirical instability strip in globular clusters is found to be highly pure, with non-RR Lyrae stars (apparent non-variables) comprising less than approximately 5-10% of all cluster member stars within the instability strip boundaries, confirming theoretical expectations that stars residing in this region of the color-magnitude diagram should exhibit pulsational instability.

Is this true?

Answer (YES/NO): NO